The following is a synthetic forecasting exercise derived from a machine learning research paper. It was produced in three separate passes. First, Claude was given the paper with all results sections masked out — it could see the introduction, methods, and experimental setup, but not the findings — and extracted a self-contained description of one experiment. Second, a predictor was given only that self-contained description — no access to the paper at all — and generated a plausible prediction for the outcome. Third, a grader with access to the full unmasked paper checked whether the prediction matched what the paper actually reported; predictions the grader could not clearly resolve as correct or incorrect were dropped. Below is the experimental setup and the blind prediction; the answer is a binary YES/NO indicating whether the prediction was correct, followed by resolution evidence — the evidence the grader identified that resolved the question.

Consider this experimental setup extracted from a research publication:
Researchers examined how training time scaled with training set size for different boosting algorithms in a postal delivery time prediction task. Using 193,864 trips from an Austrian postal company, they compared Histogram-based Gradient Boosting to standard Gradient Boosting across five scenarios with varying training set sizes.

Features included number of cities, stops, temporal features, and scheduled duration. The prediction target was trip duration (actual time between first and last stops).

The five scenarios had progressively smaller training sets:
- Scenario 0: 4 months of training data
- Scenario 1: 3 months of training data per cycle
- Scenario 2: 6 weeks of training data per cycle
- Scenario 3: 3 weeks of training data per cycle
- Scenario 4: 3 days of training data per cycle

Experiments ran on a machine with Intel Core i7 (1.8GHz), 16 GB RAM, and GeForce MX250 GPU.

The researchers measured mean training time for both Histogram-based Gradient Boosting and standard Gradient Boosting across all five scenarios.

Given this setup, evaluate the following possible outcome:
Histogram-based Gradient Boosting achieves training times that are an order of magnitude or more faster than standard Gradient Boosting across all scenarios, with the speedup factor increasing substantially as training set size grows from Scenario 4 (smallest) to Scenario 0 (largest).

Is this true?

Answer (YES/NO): NO